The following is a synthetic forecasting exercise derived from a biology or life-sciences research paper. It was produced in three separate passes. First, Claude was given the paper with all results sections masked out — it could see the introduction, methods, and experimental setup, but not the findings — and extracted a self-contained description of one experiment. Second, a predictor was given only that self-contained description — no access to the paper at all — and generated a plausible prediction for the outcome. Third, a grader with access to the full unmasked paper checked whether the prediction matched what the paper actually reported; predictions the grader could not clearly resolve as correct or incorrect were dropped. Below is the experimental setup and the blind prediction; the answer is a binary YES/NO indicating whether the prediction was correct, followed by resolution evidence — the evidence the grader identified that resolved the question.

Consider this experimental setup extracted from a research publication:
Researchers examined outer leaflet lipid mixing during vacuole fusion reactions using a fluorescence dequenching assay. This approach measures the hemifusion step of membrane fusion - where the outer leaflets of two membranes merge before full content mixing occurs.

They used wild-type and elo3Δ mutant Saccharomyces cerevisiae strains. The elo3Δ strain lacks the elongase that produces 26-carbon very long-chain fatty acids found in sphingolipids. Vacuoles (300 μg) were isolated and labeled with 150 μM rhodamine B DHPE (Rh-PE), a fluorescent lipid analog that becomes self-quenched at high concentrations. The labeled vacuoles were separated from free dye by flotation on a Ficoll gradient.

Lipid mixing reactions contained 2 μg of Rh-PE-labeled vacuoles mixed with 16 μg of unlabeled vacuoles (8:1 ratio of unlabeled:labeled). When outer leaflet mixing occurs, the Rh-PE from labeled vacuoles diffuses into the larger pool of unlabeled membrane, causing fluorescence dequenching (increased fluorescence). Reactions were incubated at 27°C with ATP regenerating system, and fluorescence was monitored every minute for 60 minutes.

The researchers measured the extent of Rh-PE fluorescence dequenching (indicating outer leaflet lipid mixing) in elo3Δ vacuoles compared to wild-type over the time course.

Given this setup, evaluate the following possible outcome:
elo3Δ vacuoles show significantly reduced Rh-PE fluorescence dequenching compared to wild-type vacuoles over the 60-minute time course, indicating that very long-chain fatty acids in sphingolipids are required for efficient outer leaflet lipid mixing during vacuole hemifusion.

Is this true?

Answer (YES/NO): YES